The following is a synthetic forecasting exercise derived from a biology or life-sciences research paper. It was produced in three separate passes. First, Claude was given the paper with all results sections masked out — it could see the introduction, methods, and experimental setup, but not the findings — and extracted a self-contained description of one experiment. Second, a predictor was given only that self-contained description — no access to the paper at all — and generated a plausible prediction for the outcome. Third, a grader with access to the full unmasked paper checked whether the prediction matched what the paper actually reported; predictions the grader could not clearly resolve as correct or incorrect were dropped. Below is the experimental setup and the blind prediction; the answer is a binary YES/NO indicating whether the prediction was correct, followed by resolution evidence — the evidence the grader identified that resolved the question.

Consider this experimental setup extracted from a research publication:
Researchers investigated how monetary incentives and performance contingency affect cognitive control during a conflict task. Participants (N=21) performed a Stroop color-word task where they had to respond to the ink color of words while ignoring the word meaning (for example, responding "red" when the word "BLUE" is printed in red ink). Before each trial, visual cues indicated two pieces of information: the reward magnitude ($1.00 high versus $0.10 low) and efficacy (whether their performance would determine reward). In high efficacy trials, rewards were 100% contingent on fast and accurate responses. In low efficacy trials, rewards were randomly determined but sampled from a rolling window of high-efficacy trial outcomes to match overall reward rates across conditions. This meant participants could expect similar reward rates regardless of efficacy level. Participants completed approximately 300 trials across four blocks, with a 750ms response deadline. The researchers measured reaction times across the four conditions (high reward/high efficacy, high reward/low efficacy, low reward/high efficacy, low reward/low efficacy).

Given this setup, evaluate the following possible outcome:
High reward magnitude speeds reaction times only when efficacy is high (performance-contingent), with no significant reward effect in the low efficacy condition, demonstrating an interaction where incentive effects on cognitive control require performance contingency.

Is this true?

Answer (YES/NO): NO